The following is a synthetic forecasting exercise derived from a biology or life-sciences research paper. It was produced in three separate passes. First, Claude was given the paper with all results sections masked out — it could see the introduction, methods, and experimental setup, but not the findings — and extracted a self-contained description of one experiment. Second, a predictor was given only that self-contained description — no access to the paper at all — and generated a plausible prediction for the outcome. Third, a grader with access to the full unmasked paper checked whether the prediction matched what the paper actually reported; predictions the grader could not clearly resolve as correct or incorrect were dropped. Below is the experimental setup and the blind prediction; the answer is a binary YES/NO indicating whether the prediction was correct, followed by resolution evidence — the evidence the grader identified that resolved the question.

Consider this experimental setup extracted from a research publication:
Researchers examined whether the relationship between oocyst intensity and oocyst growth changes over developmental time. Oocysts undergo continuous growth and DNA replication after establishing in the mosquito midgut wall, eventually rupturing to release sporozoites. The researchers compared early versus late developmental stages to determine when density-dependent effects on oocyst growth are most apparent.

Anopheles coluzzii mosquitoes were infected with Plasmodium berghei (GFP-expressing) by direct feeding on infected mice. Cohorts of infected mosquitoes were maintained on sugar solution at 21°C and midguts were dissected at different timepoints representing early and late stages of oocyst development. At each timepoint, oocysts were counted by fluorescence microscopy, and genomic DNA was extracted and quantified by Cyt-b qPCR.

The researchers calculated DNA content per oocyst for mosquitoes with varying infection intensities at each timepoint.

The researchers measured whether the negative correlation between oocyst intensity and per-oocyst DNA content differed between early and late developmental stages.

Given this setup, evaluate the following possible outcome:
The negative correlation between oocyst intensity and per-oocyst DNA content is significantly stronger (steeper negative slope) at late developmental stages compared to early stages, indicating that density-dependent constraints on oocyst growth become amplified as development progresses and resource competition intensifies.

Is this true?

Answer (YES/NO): NO